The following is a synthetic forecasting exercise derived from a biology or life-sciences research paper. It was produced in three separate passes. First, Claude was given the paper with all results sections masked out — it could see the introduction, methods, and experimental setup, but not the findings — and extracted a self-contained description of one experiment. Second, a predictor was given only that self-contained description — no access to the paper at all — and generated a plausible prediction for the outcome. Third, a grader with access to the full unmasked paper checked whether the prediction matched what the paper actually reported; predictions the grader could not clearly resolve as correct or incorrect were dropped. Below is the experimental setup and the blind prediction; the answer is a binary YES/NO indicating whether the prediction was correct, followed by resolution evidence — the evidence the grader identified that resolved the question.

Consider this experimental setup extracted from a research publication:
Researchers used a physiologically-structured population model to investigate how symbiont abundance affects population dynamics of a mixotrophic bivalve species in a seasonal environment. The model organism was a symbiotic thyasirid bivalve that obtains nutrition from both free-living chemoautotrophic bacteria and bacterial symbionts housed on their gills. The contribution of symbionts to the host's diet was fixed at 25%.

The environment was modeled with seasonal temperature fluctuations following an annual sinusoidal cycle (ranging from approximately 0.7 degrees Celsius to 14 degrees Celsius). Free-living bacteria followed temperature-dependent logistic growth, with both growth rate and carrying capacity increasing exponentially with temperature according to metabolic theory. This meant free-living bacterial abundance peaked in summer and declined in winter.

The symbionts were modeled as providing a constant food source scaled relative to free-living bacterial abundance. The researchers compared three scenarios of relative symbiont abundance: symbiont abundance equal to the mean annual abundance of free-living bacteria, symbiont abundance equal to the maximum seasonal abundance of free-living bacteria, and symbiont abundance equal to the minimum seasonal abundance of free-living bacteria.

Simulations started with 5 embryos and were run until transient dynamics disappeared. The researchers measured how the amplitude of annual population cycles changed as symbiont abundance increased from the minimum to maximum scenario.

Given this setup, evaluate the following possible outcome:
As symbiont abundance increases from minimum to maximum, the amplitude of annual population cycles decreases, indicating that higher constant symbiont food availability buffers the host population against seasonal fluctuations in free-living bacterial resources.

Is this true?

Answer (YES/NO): NO